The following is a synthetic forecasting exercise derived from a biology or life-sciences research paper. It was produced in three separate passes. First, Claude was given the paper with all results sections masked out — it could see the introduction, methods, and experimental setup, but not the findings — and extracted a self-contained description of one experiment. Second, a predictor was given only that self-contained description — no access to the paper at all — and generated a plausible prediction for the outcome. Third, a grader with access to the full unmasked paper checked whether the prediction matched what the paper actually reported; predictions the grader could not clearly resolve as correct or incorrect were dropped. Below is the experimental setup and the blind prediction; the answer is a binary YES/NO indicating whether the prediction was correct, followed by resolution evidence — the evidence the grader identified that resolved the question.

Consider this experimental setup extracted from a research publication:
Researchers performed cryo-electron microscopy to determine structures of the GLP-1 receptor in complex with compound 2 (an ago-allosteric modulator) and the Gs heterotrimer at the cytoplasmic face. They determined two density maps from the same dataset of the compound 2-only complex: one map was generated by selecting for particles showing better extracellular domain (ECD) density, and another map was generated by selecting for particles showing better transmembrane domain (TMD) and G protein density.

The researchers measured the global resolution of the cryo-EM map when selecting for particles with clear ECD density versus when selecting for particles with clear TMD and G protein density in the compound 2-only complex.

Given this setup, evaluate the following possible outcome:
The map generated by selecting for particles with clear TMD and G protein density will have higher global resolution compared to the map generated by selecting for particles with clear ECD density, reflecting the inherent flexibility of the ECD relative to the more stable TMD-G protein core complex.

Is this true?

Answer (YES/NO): YES